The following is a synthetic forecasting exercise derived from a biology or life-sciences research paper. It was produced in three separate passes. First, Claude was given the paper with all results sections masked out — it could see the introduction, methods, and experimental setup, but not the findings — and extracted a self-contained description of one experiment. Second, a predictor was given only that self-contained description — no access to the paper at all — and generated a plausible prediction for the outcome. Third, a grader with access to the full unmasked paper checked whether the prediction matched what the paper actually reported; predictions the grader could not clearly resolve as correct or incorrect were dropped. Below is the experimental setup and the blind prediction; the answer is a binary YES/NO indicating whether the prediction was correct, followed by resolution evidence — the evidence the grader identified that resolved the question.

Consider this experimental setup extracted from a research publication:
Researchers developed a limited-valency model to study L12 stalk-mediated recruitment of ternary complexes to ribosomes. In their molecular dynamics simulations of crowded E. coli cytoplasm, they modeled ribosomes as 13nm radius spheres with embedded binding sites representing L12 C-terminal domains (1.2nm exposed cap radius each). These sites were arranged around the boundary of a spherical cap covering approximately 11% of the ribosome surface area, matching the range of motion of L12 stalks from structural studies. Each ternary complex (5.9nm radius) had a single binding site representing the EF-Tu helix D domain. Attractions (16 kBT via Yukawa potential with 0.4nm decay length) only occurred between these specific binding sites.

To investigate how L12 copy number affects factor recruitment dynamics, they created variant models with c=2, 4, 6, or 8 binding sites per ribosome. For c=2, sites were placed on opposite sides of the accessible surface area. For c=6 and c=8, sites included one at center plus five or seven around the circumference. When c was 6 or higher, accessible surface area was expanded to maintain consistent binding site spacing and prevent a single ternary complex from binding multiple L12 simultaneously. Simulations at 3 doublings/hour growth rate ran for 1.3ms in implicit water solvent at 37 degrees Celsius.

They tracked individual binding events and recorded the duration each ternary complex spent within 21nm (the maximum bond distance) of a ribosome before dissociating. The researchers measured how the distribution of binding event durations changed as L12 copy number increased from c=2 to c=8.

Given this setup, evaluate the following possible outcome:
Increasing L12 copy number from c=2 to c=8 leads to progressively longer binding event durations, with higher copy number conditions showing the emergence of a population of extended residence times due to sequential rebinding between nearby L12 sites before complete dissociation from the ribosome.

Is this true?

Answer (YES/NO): NO